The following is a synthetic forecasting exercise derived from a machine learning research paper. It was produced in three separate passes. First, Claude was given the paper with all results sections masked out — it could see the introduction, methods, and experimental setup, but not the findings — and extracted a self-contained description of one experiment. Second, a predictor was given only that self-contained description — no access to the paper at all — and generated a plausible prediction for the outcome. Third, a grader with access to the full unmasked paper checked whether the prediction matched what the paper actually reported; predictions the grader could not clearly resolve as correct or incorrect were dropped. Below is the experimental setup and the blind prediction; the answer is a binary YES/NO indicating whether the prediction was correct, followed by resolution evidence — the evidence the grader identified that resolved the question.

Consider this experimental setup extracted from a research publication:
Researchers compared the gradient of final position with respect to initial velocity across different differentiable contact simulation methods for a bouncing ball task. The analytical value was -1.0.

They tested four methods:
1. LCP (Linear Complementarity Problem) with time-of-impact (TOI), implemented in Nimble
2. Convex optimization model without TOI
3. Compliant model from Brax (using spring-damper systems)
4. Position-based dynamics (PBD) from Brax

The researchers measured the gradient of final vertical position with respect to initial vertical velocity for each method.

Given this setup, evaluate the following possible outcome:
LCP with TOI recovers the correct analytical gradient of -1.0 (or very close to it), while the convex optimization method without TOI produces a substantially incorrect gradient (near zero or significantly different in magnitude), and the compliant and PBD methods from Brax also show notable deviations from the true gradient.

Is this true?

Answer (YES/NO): YES